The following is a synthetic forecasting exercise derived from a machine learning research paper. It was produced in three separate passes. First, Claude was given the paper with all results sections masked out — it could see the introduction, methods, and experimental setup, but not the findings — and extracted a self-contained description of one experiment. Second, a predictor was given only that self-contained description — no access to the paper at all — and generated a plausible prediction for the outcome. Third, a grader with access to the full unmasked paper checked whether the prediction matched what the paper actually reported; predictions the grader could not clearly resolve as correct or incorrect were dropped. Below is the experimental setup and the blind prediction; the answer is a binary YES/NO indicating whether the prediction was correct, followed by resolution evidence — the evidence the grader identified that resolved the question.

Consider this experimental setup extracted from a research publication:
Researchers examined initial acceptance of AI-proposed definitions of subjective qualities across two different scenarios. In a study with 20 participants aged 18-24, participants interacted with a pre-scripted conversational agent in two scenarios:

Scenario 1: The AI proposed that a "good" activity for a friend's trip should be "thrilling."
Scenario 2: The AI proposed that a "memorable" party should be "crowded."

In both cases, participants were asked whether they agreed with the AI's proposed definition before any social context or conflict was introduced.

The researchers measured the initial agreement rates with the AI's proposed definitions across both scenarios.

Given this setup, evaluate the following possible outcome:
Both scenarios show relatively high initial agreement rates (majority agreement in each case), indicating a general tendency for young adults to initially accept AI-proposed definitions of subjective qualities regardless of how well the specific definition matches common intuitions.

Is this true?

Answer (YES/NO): NO